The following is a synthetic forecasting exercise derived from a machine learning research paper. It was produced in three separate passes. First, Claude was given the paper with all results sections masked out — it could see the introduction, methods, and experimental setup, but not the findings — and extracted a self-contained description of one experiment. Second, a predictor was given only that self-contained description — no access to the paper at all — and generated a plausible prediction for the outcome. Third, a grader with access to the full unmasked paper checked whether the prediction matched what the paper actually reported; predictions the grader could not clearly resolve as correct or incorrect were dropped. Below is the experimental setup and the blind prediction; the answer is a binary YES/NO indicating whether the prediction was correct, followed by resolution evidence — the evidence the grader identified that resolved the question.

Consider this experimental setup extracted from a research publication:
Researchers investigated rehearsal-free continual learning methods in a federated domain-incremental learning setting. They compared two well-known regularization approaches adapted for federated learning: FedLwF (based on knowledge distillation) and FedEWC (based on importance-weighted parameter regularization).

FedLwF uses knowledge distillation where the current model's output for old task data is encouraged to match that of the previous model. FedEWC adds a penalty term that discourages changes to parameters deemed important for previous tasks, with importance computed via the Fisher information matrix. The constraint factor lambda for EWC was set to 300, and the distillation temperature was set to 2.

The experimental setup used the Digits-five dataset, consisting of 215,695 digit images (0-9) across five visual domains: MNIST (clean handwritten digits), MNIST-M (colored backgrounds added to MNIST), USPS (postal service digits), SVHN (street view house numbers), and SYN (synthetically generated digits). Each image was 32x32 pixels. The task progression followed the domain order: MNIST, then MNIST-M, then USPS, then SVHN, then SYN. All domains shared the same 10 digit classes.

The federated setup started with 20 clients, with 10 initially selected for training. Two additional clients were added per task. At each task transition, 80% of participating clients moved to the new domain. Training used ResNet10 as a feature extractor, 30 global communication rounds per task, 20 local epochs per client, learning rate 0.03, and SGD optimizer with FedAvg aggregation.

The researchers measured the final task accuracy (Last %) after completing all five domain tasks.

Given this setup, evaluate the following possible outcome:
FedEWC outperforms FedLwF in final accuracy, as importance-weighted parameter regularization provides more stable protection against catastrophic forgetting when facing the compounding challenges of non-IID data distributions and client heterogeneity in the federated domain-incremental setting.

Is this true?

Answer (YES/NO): NO